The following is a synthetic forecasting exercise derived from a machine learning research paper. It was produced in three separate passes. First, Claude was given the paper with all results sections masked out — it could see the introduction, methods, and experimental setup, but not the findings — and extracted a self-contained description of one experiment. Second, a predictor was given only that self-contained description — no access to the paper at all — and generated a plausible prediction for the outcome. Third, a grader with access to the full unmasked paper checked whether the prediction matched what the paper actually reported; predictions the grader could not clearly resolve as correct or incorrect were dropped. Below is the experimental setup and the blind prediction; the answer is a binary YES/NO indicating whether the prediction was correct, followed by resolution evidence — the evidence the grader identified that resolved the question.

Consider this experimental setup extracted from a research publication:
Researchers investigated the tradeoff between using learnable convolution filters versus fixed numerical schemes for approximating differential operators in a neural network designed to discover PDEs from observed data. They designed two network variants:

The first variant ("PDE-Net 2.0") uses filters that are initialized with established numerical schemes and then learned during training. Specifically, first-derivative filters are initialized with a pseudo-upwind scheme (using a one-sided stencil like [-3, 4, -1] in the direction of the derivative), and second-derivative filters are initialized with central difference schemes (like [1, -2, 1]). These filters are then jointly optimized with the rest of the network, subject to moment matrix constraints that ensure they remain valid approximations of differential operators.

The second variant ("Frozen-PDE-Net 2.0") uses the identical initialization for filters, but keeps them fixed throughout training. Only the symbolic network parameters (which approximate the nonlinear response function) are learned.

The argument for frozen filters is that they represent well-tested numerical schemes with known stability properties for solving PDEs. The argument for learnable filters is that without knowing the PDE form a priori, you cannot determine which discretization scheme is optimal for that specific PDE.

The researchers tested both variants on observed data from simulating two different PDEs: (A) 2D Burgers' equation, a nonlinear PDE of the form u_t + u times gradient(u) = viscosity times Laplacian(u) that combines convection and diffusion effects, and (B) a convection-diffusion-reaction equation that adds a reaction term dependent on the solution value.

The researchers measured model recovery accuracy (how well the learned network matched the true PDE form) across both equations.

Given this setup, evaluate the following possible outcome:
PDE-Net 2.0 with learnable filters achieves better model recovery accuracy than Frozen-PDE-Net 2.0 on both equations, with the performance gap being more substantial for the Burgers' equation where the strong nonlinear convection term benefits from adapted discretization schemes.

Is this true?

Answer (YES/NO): NO